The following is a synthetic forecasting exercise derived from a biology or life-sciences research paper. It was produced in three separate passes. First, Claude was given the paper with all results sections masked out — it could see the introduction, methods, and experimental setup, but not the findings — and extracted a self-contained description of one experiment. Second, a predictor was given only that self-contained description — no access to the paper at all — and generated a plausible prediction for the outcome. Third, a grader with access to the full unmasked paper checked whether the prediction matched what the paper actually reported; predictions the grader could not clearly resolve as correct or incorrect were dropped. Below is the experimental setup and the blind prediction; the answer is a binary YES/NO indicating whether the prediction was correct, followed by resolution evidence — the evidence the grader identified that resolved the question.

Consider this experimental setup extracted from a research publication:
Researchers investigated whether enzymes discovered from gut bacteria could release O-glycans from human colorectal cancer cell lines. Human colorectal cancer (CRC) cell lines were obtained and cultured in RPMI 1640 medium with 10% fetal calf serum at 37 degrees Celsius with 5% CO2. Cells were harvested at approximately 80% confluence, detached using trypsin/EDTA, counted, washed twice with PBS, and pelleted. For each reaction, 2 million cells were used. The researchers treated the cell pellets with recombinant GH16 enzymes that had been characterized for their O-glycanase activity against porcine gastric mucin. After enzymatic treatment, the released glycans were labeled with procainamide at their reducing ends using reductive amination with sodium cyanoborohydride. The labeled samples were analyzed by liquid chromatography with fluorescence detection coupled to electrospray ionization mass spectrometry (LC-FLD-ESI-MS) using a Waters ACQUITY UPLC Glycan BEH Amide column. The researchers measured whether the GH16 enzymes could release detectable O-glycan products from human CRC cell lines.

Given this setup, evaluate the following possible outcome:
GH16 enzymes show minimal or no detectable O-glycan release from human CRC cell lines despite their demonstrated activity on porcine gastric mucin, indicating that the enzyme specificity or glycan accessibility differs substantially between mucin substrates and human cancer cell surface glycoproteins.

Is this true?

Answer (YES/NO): NO